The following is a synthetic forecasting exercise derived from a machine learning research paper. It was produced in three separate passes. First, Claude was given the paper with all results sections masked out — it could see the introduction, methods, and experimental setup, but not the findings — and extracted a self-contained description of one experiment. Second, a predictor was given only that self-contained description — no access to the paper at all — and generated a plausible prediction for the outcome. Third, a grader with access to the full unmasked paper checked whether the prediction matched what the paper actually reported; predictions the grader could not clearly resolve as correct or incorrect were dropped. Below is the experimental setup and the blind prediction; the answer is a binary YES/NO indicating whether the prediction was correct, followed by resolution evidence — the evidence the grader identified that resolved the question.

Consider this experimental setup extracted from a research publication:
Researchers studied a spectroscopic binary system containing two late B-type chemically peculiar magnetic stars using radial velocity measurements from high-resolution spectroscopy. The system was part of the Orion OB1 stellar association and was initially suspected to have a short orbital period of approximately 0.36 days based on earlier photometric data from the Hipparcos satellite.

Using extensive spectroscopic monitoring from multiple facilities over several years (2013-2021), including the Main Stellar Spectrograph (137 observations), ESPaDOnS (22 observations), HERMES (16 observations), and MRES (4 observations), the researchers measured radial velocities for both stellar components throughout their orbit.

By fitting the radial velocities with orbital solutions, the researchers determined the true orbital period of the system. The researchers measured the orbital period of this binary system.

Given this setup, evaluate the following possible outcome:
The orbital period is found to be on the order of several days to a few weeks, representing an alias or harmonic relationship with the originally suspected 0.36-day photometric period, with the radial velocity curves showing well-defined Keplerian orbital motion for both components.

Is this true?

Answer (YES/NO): NO